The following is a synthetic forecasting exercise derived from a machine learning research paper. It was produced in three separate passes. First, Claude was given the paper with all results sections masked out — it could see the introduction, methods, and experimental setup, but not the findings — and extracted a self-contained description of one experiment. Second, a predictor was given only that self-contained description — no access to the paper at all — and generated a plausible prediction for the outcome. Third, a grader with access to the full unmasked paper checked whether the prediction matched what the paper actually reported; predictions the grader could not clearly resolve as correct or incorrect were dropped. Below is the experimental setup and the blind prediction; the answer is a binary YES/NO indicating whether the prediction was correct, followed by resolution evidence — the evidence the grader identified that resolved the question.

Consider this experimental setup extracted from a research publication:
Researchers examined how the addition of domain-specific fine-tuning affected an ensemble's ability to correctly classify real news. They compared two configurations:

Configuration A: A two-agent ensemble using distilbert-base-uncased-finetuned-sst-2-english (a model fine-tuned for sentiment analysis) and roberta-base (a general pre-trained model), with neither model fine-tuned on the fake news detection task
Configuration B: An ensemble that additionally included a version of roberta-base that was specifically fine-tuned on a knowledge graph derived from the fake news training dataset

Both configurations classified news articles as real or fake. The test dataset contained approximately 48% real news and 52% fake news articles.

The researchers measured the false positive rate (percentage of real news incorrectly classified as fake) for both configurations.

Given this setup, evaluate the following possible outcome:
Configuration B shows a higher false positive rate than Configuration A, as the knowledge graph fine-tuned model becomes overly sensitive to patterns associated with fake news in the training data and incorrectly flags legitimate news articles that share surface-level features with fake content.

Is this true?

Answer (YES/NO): NO